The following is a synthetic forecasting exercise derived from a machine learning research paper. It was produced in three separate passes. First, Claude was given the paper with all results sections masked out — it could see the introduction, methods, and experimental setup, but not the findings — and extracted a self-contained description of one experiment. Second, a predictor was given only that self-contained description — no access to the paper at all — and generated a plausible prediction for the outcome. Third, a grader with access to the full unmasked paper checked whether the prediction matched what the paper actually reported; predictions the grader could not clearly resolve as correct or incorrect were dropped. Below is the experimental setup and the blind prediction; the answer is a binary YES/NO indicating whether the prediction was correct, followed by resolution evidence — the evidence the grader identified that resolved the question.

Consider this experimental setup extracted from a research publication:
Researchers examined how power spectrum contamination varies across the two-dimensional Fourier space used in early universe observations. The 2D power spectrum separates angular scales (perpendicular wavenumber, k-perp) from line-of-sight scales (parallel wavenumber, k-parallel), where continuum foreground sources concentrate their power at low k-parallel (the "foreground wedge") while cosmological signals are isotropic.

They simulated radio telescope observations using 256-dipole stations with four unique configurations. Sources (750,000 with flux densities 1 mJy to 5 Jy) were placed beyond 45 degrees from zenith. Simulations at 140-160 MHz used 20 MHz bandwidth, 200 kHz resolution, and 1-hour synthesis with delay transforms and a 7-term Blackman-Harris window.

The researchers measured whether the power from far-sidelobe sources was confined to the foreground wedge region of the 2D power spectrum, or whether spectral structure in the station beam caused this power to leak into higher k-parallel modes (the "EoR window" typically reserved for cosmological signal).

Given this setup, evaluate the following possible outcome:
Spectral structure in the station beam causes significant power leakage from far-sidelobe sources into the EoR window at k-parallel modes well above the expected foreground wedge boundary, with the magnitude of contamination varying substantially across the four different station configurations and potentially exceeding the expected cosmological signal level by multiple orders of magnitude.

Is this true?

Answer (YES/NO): NO